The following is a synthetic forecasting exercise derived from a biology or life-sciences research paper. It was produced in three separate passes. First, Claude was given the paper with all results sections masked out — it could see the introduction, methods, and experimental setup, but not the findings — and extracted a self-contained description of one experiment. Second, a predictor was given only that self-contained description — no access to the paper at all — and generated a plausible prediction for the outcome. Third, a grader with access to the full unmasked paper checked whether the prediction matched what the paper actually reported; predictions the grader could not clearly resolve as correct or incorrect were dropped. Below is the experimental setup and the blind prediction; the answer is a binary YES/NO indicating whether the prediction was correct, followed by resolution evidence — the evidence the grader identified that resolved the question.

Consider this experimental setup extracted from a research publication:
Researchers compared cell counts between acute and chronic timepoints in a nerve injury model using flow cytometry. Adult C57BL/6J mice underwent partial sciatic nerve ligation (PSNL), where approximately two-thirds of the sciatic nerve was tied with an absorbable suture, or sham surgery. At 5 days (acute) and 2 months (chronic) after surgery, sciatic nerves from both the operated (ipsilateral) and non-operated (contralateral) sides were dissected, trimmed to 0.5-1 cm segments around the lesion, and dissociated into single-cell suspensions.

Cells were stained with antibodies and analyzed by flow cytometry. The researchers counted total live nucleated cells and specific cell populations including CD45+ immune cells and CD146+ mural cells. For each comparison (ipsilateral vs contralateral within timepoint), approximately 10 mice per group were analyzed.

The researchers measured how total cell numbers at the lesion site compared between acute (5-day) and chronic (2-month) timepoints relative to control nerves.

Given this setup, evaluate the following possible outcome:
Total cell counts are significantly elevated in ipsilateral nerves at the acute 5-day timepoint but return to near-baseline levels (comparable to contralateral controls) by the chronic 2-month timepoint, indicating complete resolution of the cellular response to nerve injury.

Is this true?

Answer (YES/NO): NO